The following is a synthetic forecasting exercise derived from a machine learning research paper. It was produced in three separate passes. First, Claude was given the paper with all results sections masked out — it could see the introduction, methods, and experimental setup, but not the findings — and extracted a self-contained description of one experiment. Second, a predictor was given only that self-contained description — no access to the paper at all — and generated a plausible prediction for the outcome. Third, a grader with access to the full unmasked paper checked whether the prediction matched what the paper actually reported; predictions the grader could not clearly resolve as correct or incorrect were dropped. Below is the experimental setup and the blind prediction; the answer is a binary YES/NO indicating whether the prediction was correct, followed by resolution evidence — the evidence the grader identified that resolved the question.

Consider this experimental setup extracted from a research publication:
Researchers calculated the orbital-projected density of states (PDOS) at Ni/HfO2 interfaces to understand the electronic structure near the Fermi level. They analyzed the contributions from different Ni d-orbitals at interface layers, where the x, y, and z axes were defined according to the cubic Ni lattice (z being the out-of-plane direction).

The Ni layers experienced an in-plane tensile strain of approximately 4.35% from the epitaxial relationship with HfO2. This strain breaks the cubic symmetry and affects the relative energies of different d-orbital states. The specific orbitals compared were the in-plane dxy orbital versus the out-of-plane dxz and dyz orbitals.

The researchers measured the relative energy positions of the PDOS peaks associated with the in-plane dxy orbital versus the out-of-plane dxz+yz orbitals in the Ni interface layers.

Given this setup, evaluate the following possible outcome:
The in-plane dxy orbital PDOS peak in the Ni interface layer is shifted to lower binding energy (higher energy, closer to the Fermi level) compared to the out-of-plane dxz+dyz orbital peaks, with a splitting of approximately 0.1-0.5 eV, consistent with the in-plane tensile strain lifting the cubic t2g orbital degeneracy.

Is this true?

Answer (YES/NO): NO